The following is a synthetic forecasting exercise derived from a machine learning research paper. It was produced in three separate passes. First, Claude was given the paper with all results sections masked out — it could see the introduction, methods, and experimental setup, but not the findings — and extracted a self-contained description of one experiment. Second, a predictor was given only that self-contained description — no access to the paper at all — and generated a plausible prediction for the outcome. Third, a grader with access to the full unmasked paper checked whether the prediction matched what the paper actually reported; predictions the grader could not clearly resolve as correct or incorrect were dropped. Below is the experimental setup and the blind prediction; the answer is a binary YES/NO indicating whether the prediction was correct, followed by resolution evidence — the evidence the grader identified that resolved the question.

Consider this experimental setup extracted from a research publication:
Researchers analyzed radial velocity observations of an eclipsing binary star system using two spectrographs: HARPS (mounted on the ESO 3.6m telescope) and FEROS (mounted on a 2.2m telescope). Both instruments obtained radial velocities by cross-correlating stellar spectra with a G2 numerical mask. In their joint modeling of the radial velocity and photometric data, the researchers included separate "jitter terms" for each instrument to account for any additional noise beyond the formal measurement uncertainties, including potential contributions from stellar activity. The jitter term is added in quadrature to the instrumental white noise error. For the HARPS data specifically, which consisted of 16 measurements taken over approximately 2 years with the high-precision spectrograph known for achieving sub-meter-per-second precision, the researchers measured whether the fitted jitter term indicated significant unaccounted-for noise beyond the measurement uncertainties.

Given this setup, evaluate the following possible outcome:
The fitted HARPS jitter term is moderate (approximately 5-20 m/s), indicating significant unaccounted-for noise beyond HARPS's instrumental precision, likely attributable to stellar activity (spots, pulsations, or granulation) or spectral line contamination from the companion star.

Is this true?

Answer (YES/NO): NO